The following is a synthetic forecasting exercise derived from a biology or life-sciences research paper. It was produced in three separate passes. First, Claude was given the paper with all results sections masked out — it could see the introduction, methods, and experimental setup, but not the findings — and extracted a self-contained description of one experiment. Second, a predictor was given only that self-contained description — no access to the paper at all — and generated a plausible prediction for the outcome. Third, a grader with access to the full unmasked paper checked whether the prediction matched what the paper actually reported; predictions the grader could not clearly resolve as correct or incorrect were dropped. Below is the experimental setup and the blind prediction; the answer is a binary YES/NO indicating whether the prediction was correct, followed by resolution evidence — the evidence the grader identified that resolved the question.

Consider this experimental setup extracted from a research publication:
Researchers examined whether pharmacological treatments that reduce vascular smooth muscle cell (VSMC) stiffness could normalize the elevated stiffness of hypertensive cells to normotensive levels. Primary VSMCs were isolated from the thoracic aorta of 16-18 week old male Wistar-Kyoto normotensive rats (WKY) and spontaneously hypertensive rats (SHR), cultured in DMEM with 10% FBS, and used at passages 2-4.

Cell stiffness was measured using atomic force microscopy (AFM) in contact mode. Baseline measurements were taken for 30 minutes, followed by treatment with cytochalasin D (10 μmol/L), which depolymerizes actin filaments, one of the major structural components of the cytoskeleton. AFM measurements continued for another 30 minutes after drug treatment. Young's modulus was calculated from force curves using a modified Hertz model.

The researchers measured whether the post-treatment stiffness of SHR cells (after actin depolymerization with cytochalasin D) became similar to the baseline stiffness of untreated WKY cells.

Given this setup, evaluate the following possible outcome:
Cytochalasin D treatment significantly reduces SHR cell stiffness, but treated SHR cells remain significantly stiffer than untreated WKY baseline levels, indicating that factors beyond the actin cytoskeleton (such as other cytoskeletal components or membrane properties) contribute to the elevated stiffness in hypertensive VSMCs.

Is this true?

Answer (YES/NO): NO